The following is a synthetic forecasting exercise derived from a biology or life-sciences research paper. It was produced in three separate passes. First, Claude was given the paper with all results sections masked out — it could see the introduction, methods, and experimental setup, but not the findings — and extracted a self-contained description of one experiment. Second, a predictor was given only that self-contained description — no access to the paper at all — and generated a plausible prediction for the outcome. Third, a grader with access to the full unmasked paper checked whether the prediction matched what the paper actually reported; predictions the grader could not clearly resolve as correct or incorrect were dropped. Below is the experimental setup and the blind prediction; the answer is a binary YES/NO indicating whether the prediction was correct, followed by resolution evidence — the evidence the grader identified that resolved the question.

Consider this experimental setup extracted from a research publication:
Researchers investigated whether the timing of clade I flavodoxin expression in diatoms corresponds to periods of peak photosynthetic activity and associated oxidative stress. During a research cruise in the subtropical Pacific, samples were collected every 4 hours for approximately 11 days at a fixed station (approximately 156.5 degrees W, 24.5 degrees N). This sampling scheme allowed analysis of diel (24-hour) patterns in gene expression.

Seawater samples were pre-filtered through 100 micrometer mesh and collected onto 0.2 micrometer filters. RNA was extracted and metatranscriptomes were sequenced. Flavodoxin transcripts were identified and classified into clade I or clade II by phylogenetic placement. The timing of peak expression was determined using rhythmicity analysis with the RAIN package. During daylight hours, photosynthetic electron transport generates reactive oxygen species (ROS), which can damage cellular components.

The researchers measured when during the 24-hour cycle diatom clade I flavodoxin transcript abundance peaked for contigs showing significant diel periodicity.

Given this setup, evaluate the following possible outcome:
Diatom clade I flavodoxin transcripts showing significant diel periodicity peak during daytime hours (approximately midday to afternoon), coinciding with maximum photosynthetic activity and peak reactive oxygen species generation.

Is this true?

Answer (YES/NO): NO